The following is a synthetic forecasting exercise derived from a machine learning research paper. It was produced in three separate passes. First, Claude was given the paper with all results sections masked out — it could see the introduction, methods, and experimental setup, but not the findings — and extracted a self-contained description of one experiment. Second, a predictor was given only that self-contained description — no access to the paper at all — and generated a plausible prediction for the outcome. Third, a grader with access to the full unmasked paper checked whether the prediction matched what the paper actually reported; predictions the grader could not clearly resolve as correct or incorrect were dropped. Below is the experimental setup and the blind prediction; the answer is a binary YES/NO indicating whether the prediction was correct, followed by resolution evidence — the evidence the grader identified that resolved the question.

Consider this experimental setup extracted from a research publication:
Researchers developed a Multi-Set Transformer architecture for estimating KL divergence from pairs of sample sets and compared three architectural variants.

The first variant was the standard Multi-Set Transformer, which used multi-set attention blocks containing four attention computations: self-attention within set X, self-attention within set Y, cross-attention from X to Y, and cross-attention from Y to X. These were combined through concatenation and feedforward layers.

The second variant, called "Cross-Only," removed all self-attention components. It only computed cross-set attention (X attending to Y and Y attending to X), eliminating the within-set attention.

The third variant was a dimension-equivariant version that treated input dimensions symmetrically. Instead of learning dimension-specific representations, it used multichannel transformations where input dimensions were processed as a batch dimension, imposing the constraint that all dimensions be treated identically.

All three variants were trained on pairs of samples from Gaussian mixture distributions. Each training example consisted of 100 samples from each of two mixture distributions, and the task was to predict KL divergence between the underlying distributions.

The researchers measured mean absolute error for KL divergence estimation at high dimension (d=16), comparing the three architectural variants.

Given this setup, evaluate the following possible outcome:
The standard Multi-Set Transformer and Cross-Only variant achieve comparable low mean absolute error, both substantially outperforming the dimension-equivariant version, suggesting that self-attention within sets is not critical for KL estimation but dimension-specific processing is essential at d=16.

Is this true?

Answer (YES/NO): NO